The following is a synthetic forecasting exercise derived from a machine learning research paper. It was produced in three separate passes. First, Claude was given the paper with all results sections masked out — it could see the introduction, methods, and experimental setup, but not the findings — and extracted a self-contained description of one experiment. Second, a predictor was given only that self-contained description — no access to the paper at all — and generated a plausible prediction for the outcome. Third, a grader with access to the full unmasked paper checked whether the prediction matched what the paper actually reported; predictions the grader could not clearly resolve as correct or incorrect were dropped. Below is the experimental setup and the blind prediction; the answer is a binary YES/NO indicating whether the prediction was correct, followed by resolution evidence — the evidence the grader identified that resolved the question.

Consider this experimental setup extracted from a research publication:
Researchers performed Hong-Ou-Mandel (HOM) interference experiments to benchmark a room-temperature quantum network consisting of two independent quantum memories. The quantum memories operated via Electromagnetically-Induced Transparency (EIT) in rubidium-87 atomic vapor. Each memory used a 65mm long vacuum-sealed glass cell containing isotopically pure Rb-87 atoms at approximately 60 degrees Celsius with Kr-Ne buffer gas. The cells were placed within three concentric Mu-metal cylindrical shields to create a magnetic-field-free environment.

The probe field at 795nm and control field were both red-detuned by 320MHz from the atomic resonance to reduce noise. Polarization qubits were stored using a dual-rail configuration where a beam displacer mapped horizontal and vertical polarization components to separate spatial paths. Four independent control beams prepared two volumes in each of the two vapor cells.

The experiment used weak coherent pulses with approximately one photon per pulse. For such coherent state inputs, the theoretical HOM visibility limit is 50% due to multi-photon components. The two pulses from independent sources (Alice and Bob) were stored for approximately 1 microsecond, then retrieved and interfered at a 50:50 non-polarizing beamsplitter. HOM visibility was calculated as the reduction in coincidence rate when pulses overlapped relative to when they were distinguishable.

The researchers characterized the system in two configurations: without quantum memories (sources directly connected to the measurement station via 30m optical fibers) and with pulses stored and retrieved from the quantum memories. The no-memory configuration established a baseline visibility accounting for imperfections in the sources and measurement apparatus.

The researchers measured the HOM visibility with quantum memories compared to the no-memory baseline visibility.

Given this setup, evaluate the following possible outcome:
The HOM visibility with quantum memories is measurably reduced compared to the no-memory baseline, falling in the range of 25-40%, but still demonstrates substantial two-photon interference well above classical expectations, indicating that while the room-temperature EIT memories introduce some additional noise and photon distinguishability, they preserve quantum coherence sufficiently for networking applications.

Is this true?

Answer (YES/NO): NO